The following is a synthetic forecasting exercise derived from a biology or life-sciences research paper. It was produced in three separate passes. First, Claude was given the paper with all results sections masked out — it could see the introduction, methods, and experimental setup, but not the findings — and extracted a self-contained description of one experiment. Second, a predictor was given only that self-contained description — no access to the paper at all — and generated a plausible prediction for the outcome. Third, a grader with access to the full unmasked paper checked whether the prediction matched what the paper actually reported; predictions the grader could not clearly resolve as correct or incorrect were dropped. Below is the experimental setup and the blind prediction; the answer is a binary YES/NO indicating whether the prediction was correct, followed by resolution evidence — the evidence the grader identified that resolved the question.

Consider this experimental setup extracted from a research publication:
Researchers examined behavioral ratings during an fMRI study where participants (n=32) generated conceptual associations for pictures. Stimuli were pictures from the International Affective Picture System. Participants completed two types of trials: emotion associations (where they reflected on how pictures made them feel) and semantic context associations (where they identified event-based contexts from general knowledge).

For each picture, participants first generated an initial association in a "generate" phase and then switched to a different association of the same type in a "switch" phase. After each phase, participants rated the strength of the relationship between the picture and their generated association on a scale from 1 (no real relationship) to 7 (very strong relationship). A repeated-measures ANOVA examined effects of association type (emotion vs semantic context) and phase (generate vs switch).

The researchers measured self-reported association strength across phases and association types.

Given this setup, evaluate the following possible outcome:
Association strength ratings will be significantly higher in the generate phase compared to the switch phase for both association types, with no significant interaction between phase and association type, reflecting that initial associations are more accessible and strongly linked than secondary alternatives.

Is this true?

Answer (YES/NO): YES